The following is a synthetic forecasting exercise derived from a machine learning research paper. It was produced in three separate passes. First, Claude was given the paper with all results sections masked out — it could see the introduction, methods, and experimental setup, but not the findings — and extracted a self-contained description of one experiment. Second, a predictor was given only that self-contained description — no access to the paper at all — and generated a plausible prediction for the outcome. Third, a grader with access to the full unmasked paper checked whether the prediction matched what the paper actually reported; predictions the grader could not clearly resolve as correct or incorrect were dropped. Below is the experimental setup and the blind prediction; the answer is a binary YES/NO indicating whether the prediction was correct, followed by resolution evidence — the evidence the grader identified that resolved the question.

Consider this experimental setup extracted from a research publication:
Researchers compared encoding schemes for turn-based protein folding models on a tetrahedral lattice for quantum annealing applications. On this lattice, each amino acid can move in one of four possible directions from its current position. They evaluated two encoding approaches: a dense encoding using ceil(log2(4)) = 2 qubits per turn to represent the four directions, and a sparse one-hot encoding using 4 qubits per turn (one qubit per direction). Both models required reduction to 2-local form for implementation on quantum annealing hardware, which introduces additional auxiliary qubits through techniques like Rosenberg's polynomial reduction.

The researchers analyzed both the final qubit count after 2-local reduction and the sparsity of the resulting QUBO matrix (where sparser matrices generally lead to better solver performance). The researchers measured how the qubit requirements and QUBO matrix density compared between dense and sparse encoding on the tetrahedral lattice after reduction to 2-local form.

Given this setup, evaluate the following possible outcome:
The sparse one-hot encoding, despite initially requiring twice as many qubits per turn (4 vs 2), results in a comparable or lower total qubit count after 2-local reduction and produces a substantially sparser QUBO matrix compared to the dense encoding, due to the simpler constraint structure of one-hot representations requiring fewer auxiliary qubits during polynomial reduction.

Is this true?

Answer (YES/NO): YES